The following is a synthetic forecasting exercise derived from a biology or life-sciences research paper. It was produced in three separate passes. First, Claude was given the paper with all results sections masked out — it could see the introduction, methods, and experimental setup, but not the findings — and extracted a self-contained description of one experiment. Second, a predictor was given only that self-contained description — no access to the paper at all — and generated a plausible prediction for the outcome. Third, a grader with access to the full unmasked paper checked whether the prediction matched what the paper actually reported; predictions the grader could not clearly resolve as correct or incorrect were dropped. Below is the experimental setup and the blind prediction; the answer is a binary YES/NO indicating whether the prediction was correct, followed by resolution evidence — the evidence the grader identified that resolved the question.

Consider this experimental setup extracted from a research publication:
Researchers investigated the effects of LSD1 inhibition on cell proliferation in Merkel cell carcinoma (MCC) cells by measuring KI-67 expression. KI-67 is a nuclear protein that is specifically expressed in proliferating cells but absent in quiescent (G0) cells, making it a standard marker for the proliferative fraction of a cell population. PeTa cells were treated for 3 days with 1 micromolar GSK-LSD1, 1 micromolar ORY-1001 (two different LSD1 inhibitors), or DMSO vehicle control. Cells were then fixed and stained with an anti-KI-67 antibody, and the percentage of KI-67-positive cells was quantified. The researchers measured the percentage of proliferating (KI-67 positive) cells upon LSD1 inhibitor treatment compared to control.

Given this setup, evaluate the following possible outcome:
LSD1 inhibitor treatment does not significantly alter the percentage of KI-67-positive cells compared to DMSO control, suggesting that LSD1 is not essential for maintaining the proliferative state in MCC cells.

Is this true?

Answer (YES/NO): NO